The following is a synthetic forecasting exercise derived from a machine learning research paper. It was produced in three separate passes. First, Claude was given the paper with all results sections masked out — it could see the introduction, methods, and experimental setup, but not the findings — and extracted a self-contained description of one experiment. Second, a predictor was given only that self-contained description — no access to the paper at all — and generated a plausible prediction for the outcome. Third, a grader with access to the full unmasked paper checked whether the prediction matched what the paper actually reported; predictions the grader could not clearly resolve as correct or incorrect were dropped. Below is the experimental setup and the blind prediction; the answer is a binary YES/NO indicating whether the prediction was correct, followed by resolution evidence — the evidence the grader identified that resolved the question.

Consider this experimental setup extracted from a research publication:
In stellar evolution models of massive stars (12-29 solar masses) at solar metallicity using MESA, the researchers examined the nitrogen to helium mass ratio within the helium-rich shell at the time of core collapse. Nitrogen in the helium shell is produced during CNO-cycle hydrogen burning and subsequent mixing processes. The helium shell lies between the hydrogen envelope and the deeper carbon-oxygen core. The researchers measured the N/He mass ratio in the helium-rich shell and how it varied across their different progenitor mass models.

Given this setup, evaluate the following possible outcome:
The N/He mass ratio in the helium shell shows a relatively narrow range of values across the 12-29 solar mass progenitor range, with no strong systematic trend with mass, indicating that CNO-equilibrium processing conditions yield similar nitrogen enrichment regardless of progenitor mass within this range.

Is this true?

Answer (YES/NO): YES